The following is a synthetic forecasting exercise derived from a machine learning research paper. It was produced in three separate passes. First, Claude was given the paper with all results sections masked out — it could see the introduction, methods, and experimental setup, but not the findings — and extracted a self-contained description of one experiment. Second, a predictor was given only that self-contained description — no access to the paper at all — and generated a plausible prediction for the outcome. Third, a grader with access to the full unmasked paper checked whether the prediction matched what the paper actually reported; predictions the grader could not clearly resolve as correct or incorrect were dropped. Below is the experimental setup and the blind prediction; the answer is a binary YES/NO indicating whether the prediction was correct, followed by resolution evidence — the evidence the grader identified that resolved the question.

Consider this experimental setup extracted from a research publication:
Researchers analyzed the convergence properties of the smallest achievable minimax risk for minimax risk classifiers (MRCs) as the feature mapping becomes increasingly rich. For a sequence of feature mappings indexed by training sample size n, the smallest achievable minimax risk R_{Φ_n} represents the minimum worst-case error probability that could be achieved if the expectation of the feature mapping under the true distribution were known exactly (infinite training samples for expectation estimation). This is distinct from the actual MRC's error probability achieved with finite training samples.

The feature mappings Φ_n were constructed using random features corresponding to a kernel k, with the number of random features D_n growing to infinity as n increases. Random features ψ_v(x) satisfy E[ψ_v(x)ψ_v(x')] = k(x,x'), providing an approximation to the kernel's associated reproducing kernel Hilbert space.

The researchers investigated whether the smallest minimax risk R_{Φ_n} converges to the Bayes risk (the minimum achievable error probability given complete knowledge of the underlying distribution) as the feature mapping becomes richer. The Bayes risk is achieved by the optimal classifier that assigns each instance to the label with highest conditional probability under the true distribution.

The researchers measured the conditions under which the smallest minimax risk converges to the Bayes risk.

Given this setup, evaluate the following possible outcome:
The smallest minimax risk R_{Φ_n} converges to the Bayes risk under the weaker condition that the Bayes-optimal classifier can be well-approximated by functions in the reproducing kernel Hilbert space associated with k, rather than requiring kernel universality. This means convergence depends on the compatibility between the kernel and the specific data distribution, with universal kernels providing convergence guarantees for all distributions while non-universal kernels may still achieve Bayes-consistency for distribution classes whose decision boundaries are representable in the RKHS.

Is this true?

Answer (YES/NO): NO